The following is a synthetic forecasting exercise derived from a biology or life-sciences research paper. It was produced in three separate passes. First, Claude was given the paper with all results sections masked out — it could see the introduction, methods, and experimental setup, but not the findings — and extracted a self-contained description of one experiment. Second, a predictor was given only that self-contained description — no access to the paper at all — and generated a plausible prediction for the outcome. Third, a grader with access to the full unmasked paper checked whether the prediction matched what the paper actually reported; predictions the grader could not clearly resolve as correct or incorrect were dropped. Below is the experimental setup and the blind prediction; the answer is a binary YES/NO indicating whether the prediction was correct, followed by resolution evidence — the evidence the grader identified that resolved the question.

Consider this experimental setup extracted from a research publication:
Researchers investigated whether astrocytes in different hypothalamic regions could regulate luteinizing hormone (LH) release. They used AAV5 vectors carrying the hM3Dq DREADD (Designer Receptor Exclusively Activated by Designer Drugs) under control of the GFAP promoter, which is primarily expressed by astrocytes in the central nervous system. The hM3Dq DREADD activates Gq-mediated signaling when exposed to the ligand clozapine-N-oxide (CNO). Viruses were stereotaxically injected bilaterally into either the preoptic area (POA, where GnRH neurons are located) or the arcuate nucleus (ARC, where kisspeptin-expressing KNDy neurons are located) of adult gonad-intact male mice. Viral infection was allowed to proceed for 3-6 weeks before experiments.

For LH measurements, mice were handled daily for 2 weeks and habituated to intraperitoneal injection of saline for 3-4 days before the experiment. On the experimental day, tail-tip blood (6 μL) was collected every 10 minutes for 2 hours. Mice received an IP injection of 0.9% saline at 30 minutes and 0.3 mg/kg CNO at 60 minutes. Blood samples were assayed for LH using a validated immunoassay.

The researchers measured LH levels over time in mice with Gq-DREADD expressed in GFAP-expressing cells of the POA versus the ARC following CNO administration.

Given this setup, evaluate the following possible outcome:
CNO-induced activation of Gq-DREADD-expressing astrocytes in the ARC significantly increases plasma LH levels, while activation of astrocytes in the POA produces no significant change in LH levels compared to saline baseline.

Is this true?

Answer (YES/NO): NO